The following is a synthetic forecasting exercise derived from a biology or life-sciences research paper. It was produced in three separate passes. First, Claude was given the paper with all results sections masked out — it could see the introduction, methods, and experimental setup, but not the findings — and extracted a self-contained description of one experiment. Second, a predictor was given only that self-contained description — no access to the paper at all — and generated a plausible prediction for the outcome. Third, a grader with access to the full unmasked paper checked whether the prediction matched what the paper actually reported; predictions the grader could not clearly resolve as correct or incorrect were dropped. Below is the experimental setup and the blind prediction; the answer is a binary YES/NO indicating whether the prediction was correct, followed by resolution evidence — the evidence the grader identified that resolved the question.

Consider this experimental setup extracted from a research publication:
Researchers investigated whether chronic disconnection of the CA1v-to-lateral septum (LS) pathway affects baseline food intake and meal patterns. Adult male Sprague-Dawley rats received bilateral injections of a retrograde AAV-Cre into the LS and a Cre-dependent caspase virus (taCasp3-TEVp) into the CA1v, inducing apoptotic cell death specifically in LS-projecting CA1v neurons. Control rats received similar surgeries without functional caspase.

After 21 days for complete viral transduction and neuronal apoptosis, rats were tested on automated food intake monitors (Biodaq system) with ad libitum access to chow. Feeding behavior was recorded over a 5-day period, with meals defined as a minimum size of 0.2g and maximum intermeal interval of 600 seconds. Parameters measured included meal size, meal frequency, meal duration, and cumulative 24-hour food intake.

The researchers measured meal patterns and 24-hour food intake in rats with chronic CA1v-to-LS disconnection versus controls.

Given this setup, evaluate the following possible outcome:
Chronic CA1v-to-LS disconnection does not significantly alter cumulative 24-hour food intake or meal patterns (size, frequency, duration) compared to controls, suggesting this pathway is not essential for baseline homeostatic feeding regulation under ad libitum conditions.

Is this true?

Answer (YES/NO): YES